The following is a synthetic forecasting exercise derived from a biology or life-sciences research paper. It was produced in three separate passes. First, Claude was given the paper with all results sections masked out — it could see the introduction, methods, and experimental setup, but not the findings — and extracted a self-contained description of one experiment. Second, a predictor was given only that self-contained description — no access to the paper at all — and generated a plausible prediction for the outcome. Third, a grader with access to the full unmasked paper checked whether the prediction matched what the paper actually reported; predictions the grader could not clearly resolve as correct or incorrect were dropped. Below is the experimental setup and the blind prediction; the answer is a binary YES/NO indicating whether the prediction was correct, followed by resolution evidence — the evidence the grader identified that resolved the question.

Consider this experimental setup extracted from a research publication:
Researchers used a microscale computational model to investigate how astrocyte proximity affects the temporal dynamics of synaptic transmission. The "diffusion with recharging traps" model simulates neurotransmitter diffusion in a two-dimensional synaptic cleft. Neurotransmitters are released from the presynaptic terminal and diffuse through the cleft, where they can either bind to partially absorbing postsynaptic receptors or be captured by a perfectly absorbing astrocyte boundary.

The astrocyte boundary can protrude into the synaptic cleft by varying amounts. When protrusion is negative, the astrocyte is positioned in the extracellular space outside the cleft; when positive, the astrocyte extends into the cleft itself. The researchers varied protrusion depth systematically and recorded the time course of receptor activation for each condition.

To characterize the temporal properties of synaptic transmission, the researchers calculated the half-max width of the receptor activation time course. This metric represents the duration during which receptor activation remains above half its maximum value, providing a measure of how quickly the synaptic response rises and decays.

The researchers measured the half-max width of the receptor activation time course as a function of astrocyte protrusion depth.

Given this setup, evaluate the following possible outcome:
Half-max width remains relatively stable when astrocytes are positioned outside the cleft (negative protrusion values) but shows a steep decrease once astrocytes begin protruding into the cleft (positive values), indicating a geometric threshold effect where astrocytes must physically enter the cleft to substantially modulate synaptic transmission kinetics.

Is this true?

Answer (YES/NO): NO